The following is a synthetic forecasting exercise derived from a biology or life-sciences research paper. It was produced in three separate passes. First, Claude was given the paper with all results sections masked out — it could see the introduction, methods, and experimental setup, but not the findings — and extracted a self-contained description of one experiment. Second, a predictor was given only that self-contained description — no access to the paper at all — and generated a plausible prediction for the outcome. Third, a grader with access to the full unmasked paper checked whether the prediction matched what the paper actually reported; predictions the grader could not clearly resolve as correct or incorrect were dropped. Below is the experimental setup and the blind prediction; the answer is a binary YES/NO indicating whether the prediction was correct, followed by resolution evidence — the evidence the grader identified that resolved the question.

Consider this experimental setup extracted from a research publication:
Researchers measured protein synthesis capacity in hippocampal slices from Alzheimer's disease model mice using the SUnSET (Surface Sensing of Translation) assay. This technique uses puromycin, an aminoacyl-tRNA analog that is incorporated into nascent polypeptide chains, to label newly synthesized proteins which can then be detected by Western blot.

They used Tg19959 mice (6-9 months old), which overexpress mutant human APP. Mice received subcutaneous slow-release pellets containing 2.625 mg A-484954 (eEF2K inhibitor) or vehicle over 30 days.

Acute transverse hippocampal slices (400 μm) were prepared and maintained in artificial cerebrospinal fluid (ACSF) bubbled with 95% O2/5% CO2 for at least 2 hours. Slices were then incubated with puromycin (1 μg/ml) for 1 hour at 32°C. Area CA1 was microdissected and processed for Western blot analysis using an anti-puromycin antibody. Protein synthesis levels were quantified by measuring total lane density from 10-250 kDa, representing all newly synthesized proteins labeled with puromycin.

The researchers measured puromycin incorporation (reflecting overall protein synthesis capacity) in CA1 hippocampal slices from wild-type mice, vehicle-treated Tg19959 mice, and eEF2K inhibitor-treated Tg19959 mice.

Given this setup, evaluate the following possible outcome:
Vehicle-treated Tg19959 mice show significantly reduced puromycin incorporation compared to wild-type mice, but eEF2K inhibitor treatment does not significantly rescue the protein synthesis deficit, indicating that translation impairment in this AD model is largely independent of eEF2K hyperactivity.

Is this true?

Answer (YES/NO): NO